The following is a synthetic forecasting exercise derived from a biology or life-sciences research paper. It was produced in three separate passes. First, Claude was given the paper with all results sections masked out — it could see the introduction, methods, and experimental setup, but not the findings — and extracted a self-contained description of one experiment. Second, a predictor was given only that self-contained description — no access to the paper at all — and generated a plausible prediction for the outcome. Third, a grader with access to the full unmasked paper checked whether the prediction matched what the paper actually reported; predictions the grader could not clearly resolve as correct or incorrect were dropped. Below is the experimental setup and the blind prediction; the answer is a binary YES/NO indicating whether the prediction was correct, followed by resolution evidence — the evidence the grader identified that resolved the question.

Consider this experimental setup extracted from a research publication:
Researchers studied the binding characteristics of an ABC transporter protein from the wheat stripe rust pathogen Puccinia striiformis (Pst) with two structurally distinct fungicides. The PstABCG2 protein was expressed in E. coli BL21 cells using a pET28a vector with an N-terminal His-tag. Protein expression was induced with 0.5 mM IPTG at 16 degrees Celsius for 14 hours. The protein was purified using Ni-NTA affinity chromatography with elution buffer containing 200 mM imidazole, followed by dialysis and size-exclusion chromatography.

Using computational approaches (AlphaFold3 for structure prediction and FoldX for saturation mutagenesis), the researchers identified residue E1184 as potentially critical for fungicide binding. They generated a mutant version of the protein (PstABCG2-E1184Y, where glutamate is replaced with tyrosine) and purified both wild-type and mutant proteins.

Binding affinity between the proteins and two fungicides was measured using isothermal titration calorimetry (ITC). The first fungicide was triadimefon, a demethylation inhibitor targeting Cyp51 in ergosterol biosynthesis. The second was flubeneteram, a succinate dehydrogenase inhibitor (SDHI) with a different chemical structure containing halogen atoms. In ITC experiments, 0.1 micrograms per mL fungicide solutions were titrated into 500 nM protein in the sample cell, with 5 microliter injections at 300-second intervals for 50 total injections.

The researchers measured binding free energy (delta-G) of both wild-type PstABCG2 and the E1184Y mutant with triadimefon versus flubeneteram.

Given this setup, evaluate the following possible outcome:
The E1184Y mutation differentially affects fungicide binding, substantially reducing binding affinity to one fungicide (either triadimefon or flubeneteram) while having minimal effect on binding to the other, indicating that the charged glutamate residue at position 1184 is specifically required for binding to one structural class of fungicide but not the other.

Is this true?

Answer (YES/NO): YES